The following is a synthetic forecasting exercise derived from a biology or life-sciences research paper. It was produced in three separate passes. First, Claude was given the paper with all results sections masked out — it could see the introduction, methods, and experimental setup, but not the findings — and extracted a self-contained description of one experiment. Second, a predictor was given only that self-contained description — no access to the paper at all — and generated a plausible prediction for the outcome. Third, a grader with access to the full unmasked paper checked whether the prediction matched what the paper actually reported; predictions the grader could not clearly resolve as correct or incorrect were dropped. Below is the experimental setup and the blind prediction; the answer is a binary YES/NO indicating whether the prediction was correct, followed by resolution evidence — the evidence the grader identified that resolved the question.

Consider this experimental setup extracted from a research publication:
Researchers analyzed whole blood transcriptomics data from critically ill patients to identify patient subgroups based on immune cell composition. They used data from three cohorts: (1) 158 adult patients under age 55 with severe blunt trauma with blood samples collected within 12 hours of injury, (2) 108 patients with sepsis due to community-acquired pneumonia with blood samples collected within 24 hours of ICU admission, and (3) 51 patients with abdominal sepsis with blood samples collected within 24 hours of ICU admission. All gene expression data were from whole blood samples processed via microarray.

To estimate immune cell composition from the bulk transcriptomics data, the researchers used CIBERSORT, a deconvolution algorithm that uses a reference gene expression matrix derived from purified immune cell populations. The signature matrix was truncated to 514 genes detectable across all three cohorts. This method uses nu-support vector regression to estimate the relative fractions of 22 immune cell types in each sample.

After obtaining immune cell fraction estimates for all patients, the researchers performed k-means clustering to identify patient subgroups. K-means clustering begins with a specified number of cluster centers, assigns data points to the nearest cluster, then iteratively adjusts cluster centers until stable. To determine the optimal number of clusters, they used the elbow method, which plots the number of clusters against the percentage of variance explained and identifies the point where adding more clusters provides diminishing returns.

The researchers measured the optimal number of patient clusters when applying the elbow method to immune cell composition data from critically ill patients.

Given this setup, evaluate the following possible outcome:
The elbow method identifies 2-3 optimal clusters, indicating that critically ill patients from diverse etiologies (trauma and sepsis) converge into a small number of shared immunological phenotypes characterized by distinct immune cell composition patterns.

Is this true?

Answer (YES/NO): YES